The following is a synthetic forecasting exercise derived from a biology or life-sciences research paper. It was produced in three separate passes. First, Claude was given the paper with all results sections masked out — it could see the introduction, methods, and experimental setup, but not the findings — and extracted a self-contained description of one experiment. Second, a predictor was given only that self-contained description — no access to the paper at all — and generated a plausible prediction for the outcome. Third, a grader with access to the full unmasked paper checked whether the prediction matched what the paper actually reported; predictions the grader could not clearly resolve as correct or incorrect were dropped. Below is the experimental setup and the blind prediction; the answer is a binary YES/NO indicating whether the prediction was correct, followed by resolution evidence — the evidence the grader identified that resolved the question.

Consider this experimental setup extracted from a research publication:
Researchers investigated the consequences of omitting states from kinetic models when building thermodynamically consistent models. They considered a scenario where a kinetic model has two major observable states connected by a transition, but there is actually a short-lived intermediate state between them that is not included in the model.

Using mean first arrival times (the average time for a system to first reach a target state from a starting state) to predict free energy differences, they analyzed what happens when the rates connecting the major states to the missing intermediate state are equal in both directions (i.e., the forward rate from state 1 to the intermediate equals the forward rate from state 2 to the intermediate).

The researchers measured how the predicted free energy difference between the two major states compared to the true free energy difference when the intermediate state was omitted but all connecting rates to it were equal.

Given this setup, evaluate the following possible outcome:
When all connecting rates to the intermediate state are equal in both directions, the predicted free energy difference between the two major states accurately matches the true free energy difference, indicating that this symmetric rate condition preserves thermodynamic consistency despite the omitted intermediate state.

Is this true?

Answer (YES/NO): YES